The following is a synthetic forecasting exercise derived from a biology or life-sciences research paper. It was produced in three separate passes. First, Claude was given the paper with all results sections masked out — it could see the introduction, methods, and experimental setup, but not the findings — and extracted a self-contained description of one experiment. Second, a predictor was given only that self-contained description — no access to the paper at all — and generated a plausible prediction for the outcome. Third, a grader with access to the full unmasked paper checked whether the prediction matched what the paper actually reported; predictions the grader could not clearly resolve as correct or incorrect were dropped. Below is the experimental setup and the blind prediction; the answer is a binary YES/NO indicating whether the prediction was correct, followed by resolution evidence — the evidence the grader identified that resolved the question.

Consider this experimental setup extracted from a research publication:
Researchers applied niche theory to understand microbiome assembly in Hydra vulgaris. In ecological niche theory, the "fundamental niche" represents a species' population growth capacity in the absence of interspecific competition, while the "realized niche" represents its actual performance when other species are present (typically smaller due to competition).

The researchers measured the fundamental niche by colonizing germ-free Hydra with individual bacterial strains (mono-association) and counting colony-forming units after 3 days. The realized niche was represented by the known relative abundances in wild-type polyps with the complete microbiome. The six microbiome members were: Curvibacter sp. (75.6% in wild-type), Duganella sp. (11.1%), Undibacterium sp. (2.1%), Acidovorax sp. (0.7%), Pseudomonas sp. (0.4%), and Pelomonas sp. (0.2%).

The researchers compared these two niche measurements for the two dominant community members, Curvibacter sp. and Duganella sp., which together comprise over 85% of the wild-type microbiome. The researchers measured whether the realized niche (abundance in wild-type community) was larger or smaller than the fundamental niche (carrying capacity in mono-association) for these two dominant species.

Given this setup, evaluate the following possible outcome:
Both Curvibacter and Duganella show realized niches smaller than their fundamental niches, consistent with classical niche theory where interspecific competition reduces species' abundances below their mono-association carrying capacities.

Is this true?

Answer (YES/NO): NO